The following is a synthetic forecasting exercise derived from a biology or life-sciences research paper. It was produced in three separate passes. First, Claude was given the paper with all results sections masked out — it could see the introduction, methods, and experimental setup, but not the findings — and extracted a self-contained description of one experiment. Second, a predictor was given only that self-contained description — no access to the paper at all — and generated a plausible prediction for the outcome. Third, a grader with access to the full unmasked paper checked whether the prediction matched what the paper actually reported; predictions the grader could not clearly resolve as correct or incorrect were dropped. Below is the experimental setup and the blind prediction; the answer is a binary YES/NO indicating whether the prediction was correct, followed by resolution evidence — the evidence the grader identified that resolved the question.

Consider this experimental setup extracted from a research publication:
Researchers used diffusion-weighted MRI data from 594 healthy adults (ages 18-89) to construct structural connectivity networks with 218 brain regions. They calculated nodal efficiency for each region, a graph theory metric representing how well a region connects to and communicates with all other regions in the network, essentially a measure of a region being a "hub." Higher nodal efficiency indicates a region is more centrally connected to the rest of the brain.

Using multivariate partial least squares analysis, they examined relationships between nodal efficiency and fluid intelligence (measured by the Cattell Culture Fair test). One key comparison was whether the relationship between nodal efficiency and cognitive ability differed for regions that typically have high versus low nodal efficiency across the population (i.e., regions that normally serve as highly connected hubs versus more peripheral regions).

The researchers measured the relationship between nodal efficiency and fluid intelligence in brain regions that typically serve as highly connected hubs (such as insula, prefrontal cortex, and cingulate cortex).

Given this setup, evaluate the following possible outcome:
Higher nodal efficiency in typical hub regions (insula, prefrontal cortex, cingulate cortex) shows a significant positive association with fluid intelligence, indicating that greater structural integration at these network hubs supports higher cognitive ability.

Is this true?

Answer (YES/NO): NO